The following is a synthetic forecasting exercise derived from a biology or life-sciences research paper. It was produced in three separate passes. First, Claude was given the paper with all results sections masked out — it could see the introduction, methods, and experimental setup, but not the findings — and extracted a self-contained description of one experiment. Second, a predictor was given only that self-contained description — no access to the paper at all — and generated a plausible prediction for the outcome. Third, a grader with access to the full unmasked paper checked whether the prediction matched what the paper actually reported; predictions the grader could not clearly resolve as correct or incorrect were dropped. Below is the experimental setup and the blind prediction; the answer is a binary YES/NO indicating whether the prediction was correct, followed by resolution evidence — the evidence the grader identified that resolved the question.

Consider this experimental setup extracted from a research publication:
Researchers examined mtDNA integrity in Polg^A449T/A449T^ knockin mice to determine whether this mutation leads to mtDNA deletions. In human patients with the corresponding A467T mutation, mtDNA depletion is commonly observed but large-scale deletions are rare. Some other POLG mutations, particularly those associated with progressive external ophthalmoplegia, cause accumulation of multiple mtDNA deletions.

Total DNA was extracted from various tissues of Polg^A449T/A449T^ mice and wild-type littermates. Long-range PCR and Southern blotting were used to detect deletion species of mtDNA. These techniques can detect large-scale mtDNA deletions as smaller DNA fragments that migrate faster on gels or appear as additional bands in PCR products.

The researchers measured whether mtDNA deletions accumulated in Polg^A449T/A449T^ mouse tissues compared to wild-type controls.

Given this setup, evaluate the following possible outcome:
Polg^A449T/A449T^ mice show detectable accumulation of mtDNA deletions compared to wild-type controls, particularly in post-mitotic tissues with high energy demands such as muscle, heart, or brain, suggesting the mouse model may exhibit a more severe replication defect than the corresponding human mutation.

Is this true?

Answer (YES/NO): NO